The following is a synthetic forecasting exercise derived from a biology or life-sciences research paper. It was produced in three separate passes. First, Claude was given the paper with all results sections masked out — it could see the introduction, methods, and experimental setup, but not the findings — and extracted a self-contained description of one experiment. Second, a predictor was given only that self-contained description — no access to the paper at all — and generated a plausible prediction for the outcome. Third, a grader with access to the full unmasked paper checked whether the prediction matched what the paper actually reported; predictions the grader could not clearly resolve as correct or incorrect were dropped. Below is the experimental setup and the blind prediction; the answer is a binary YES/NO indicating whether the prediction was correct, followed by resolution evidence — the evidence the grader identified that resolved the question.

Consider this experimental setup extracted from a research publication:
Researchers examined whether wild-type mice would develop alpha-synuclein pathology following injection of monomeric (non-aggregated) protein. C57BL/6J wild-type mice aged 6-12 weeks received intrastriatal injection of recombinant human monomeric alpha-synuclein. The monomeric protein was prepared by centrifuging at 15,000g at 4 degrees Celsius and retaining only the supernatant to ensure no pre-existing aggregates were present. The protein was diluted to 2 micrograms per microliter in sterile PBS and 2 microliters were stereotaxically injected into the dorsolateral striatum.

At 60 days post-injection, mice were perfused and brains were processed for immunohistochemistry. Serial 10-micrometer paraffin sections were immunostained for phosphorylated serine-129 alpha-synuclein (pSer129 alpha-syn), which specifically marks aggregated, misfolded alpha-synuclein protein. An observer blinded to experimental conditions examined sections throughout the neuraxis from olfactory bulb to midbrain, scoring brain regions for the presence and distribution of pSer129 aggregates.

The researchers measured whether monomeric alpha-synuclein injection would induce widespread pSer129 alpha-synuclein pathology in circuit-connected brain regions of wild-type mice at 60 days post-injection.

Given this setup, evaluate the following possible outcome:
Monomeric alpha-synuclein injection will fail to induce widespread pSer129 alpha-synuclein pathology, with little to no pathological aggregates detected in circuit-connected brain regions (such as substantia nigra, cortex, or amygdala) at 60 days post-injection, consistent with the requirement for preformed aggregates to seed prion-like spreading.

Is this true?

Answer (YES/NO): YES